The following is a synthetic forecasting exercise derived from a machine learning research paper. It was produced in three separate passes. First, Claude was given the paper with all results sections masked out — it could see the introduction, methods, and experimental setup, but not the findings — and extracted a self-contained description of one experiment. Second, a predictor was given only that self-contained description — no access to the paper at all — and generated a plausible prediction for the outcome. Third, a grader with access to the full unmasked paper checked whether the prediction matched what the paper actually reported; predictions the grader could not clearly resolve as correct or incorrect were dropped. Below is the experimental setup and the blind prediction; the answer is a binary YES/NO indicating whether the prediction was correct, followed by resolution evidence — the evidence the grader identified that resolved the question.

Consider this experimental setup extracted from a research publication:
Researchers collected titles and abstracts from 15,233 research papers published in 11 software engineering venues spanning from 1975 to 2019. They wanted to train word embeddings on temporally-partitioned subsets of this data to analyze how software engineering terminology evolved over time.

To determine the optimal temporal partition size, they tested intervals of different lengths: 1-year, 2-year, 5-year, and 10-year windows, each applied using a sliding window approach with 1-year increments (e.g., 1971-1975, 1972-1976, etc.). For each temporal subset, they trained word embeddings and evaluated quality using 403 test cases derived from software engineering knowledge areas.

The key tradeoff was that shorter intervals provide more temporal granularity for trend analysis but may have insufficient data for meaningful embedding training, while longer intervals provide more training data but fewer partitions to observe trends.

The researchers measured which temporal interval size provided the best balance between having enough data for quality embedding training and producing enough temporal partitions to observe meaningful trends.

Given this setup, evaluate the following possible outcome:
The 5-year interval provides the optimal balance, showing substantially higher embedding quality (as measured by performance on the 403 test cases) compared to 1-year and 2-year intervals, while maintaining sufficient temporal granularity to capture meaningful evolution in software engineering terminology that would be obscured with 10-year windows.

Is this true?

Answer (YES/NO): YES